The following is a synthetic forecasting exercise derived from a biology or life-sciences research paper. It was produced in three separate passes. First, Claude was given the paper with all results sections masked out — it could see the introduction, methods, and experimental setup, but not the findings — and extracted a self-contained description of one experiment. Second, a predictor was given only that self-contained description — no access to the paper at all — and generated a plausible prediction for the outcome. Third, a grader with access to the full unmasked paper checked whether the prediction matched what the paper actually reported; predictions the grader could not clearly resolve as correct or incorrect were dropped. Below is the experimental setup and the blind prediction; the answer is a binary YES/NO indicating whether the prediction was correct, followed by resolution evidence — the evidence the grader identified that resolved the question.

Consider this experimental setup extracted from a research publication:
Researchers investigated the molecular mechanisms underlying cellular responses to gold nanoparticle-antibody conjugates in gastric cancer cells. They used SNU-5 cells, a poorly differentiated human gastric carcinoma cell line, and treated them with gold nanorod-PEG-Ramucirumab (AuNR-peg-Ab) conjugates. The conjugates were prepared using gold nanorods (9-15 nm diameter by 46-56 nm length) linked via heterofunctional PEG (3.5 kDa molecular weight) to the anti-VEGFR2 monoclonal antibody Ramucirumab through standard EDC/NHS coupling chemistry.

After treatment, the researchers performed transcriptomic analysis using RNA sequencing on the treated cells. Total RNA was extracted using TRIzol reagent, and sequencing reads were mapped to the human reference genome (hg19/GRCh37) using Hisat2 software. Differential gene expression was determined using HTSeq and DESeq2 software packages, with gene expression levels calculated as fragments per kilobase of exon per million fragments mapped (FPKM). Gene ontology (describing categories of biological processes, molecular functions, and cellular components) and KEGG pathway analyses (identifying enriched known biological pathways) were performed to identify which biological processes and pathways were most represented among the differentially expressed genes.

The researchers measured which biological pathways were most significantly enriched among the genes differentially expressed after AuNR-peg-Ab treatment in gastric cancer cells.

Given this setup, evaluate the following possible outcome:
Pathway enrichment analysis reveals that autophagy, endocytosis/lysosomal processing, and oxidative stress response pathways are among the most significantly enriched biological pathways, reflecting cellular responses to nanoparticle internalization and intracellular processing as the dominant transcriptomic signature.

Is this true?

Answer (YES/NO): NO